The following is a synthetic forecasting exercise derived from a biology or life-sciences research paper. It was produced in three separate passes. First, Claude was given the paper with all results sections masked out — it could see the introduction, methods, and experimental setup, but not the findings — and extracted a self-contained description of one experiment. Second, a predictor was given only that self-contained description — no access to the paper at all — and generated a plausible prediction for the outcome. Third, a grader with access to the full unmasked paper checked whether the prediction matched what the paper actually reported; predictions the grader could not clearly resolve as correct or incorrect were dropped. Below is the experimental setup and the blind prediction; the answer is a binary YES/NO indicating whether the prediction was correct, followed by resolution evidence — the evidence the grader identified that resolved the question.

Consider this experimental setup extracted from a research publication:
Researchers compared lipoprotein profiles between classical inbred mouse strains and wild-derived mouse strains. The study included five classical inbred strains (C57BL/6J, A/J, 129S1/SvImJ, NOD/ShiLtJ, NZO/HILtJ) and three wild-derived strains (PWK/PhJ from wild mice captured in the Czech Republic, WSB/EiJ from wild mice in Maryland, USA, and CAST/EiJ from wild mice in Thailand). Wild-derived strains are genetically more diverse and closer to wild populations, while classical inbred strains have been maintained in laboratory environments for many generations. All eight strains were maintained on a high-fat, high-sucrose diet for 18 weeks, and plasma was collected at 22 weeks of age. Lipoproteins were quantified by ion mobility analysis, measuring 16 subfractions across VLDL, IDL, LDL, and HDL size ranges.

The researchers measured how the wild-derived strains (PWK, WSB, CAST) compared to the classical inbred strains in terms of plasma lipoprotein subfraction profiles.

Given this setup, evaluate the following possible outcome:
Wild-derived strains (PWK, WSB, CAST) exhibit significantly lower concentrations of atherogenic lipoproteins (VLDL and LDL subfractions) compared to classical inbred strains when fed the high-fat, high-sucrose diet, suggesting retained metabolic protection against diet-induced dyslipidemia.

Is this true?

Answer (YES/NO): NO